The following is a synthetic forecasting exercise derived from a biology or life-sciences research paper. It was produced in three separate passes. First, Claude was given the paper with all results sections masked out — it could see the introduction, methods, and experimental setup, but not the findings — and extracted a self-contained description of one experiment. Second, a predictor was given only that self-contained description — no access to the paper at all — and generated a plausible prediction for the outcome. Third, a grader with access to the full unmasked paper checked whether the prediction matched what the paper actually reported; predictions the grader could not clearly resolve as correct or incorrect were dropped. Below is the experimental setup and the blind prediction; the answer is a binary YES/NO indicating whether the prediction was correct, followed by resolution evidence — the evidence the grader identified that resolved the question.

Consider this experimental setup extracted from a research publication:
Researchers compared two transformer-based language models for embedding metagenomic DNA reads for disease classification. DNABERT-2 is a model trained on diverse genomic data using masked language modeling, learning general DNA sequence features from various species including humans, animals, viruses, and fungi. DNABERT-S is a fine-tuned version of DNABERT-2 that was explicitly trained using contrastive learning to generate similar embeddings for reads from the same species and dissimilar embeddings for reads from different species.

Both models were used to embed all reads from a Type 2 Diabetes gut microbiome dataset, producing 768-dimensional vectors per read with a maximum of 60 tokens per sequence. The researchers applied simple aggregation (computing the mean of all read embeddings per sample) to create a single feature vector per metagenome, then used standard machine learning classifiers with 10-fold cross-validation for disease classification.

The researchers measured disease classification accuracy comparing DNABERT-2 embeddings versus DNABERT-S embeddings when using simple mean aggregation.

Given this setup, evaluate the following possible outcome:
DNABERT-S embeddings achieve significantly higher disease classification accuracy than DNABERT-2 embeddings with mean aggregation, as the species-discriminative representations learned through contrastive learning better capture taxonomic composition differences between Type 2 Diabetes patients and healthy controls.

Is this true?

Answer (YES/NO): NO